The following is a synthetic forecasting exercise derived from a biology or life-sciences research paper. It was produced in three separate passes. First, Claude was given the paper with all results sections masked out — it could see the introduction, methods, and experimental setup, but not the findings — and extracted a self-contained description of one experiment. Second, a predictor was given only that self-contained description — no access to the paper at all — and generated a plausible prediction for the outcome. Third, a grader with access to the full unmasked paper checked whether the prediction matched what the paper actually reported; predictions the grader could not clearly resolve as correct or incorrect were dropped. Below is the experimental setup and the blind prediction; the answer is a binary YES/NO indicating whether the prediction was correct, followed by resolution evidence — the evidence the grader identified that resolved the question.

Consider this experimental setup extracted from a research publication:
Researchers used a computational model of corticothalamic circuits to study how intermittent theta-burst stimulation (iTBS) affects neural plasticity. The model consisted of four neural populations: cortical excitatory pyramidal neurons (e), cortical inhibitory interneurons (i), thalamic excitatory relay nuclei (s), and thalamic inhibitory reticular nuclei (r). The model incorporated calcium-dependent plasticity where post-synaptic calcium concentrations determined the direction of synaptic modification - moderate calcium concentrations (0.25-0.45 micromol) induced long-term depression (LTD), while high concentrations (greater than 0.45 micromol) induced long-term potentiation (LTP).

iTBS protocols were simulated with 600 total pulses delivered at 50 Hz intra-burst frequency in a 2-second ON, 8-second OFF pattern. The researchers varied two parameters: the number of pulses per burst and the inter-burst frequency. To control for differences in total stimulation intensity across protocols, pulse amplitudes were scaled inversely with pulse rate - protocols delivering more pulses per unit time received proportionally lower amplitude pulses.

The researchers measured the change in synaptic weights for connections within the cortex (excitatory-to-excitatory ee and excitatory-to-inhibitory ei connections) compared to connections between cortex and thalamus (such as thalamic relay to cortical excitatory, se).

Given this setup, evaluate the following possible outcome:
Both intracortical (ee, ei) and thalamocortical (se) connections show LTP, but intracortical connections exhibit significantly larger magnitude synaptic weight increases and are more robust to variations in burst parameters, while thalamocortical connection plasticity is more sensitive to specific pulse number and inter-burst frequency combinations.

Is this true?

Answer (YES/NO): NO